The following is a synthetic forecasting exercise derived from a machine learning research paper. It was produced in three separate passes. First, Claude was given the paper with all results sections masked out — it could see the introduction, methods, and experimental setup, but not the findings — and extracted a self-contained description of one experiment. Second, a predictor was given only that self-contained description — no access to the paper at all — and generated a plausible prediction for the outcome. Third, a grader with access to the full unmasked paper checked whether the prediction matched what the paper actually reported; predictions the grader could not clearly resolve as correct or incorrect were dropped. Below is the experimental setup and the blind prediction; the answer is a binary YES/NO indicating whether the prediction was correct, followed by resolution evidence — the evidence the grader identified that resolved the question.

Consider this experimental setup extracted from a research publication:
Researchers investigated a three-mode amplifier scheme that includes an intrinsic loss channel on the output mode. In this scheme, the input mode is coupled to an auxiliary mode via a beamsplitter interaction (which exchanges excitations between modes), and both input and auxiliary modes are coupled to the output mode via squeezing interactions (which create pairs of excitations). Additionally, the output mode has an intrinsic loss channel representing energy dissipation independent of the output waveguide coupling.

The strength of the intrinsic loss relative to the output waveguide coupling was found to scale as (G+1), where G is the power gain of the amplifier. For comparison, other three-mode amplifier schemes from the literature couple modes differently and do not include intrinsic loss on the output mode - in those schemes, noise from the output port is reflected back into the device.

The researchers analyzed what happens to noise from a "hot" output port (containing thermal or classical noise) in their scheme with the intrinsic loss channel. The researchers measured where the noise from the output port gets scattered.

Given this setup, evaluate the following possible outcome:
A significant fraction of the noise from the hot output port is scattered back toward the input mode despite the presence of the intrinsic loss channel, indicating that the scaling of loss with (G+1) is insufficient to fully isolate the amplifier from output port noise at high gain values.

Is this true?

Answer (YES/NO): NO